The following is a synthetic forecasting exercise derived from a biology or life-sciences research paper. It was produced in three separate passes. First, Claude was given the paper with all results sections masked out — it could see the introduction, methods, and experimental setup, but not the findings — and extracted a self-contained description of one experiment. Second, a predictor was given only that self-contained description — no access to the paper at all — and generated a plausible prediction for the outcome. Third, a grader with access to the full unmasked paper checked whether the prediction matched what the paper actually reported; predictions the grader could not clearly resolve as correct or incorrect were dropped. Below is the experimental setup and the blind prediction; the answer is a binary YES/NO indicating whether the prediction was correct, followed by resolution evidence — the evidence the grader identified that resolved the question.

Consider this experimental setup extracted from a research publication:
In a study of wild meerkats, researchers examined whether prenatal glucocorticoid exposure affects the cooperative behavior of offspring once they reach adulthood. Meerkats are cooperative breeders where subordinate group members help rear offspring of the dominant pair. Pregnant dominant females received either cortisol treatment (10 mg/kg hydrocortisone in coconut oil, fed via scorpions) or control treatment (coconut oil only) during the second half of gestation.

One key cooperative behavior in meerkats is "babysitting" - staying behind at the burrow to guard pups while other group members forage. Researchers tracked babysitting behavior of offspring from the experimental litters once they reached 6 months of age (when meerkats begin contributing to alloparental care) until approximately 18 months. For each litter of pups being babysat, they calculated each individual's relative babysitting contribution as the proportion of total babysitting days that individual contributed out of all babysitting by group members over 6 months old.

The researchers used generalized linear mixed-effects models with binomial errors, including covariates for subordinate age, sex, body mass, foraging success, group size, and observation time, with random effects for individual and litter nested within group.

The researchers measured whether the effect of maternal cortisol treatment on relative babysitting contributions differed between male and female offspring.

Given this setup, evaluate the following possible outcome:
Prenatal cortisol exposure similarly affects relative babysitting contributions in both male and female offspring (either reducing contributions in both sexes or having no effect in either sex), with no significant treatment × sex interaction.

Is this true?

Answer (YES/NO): NO